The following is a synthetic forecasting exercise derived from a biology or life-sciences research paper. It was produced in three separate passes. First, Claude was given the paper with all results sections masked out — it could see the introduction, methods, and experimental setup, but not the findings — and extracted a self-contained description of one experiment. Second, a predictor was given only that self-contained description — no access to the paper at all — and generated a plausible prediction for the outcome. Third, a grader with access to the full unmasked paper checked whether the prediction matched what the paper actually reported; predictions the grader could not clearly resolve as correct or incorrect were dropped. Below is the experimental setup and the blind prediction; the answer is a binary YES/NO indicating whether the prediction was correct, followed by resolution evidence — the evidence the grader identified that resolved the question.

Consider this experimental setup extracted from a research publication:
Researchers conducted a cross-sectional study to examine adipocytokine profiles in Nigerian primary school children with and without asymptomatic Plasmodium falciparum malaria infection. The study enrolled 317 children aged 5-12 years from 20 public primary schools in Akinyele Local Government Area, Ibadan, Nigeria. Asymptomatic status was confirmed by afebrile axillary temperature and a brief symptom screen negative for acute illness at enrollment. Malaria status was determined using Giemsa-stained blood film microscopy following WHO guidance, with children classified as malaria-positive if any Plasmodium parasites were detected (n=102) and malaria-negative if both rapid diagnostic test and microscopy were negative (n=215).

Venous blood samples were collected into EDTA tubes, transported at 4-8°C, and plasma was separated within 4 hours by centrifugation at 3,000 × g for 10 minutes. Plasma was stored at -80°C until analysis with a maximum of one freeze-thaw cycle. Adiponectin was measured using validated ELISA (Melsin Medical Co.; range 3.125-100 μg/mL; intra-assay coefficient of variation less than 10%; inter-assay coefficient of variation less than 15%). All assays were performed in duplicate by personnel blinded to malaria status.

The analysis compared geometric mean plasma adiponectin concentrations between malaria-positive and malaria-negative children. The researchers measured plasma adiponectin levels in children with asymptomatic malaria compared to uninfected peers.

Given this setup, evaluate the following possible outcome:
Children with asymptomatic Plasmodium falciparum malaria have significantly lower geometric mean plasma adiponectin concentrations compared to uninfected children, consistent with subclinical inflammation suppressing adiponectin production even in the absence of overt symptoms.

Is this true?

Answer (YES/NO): NO